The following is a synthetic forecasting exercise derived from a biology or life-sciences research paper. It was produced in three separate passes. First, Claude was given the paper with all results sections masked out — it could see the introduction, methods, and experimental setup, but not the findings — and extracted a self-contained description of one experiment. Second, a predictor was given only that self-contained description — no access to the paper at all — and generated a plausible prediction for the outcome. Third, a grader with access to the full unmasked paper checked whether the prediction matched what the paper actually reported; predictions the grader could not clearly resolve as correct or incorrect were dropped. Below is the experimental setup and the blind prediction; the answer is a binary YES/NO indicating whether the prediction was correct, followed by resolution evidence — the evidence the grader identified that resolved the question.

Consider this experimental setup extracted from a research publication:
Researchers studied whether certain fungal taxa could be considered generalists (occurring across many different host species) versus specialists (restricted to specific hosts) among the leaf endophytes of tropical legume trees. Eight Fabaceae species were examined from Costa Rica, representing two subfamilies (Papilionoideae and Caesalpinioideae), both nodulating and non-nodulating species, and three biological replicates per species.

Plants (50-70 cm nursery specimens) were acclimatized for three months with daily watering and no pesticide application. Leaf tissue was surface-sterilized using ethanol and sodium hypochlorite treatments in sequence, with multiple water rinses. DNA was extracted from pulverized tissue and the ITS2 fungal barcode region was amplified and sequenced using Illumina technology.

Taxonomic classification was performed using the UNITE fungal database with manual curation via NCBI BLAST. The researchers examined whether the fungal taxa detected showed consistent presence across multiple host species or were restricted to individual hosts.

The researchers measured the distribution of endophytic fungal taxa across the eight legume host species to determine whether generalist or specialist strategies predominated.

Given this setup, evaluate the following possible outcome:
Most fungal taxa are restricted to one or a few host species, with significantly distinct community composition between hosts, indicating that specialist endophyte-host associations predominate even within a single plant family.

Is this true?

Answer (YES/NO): NO